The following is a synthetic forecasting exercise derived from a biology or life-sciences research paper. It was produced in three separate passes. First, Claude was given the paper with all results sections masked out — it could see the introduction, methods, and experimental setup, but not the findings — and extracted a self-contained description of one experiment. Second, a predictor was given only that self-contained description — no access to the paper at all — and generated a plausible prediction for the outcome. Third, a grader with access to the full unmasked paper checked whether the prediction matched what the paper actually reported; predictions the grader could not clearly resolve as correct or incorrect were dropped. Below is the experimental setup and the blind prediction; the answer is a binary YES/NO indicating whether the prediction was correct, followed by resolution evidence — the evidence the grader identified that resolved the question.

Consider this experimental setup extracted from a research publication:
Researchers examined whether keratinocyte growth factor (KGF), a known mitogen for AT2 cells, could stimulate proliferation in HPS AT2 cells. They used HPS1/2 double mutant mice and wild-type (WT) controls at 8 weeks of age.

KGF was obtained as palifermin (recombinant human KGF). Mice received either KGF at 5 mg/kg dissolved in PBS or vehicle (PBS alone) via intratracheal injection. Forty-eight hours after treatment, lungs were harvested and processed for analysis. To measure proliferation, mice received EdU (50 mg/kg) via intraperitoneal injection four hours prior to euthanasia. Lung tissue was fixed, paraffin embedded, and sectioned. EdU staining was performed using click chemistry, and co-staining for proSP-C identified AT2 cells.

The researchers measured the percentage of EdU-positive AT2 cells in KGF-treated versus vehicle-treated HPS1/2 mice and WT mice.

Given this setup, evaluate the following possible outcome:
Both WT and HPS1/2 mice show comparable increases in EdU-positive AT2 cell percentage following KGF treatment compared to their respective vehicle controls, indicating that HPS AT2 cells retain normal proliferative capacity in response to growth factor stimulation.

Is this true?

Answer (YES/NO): NO